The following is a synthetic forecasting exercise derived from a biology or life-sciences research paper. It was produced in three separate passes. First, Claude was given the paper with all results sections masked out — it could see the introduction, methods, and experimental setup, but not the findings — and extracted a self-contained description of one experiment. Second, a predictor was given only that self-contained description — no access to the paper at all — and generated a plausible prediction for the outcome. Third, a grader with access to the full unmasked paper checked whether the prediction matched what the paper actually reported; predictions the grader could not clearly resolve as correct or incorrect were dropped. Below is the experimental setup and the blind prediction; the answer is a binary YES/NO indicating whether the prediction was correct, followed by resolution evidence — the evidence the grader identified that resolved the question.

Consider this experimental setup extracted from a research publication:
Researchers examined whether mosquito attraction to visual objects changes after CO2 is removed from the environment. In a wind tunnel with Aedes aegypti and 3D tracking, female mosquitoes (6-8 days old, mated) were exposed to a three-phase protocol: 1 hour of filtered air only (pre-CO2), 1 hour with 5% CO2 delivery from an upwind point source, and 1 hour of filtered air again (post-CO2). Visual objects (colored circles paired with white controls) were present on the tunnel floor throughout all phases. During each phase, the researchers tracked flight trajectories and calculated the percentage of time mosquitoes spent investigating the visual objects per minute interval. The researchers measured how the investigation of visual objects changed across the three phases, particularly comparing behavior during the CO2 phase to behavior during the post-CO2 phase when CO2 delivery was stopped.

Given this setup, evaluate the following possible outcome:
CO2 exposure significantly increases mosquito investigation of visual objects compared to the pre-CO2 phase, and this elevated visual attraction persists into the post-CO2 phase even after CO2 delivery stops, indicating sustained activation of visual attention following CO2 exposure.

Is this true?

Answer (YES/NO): NO